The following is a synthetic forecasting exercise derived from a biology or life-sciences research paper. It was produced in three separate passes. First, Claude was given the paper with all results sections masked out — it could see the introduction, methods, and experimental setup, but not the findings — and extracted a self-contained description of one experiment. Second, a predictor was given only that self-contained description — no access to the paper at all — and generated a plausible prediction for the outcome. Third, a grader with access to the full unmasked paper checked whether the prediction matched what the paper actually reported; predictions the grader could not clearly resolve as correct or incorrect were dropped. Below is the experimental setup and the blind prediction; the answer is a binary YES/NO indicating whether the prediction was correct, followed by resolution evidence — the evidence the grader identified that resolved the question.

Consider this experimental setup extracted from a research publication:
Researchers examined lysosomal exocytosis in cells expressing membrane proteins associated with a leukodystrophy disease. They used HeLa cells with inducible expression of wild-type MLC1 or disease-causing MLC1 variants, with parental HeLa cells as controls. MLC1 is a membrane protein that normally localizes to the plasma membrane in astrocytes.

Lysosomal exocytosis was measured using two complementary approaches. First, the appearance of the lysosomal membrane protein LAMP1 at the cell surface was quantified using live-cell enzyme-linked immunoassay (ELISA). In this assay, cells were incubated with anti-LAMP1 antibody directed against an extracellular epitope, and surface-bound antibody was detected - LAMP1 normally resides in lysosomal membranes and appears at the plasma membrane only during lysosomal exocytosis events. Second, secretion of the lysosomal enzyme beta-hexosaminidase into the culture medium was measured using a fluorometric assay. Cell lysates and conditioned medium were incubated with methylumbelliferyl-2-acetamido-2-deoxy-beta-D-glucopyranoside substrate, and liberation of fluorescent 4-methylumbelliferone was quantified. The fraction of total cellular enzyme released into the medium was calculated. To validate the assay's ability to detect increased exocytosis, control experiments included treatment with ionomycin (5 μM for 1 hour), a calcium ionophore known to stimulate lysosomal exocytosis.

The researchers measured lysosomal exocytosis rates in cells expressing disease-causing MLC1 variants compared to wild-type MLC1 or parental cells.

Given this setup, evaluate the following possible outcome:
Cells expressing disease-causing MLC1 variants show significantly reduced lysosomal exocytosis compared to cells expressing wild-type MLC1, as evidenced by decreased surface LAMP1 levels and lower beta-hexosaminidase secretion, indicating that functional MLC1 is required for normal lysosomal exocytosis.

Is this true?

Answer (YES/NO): NO